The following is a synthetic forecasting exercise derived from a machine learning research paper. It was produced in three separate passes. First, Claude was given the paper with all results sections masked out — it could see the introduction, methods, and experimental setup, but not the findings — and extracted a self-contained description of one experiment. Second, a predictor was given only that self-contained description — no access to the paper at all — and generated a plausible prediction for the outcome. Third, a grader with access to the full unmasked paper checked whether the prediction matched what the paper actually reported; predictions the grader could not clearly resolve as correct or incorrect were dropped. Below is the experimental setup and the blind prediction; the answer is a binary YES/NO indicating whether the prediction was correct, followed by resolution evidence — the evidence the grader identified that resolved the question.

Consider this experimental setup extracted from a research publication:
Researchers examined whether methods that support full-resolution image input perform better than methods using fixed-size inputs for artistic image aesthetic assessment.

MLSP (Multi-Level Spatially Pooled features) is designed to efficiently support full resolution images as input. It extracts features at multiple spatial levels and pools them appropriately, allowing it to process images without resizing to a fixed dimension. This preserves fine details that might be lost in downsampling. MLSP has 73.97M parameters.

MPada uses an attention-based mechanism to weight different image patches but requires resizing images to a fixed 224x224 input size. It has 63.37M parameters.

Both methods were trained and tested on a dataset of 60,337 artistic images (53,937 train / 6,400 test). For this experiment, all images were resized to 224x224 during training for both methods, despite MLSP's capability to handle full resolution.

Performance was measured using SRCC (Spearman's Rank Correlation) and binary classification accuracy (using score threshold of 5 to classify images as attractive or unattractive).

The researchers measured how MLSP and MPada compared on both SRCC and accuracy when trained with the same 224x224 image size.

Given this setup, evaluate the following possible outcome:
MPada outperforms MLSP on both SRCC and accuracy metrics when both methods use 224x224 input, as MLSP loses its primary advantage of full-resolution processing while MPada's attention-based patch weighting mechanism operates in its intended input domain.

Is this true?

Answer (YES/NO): NO